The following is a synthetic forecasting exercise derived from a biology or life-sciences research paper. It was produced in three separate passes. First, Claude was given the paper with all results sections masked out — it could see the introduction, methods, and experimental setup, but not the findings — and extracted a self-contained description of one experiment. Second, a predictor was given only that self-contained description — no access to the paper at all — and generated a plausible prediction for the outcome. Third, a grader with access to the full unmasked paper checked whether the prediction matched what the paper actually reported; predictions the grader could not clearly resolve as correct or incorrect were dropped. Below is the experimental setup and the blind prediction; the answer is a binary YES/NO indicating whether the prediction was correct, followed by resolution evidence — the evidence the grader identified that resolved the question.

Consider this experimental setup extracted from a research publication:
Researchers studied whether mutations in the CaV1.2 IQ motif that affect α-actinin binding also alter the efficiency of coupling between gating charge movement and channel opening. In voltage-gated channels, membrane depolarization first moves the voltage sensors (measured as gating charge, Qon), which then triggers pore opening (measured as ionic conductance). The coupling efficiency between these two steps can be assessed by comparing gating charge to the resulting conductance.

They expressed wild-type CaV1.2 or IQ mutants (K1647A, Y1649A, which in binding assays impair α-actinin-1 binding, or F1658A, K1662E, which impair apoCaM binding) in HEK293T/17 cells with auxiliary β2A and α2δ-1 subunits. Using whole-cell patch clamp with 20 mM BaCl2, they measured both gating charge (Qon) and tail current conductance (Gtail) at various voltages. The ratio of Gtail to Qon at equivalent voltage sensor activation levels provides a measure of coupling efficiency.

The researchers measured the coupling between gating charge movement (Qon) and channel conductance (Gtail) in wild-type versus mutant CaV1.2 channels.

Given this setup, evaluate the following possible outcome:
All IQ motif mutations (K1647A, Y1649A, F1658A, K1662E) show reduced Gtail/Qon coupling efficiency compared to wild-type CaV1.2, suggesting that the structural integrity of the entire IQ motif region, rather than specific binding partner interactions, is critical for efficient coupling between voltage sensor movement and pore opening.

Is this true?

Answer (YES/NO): NO